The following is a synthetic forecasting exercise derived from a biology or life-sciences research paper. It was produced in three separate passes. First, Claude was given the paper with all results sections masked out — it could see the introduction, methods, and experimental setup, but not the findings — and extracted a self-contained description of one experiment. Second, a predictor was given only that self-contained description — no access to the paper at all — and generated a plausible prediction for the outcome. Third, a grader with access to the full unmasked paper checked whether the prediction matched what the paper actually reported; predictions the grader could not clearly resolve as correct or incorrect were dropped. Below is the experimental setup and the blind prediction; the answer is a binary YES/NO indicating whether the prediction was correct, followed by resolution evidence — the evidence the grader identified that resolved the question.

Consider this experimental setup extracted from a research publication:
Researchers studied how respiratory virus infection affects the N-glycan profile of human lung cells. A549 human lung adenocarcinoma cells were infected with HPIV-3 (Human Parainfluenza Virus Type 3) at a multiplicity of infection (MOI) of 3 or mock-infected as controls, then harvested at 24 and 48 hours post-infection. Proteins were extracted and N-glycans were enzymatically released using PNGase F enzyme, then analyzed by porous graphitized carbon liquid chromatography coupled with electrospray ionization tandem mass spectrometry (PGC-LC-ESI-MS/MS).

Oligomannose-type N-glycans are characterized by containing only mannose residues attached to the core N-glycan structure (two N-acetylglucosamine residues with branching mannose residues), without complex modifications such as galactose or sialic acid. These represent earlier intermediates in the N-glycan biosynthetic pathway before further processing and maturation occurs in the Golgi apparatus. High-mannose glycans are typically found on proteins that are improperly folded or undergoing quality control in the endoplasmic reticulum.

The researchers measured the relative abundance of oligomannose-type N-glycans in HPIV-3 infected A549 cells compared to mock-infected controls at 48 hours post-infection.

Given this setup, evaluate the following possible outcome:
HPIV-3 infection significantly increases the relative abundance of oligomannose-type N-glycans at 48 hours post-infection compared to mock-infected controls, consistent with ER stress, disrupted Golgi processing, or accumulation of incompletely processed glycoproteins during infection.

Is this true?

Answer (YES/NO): YES